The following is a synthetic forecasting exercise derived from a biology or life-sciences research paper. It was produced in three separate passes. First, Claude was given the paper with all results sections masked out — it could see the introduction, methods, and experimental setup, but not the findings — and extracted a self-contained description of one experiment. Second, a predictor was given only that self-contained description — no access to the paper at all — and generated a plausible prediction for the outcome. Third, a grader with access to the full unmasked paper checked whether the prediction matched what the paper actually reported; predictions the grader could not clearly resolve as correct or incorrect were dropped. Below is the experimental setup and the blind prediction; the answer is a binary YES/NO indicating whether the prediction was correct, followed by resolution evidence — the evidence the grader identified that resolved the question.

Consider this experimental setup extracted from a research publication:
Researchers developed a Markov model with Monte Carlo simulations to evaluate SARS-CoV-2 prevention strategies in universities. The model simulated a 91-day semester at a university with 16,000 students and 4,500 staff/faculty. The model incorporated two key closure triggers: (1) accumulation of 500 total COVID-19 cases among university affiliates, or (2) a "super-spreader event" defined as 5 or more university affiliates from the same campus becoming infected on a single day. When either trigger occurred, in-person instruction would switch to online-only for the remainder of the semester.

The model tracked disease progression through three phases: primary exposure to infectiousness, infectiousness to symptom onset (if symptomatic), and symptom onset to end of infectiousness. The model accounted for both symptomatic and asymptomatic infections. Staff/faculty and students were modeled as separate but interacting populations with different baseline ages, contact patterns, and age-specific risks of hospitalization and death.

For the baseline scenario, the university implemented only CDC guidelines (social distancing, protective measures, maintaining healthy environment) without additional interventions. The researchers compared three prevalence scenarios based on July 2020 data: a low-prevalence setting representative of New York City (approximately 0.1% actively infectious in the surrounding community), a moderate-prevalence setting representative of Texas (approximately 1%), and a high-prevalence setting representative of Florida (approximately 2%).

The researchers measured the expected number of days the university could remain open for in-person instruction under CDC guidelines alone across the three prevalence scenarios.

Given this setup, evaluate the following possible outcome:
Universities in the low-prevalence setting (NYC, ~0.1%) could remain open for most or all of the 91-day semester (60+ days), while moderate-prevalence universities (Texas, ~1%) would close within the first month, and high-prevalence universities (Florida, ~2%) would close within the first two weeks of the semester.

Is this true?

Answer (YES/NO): NO